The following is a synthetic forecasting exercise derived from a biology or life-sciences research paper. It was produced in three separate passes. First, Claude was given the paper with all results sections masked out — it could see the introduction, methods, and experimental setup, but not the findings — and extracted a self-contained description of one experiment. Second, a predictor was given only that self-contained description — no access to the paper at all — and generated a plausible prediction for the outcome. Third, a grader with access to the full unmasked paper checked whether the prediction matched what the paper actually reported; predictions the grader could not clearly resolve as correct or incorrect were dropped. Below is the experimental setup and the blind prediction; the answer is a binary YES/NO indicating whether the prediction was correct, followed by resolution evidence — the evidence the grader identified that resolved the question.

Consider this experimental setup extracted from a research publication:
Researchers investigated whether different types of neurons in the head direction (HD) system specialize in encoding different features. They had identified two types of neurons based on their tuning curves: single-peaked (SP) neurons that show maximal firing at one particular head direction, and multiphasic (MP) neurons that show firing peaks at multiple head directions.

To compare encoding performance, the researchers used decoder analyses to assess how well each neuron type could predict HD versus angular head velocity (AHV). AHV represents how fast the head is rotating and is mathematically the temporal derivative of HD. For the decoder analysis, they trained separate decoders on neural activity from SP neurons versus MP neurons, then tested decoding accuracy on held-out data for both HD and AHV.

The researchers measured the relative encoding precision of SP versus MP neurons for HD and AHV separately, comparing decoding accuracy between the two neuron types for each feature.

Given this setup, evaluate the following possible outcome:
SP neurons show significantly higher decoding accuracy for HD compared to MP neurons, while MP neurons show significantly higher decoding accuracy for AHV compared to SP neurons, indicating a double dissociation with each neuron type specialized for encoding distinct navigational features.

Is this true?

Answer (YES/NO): NO